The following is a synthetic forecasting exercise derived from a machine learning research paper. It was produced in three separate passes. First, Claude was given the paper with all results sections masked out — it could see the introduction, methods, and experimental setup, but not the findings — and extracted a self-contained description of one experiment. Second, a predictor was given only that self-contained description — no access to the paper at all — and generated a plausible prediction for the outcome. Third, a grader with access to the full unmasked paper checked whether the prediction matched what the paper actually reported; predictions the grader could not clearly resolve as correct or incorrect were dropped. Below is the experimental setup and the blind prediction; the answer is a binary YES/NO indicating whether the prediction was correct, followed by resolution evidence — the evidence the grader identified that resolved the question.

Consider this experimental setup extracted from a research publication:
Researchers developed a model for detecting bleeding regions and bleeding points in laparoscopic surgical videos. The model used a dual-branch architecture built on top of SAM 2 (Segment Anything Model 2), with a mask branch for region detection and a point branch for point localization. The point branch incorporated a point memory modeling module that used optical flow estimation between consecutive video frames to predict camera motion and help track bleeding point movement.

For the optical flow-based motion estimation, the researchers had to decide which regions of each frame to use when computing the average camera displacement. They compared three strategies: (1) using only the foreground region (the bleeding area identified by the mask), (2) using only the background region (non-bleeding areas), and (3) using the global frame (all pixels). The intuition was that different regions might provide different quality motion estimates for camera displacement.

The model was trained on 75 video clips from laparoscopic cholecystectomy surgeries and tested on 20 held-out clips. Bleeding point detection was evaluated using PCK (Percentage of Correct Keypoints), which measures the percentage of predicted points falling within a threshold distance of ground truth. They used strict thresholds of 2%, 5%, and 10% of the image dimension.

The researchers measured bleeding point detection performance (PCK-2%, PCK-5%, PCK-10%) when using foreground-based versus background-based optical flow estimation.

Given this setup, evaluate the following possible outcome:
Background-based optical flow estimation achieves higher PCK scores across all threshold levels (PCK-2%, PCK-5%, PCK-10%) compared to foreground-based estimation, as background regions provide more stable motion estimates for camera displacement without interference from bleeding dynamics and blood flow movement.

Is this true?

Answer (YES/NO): YES